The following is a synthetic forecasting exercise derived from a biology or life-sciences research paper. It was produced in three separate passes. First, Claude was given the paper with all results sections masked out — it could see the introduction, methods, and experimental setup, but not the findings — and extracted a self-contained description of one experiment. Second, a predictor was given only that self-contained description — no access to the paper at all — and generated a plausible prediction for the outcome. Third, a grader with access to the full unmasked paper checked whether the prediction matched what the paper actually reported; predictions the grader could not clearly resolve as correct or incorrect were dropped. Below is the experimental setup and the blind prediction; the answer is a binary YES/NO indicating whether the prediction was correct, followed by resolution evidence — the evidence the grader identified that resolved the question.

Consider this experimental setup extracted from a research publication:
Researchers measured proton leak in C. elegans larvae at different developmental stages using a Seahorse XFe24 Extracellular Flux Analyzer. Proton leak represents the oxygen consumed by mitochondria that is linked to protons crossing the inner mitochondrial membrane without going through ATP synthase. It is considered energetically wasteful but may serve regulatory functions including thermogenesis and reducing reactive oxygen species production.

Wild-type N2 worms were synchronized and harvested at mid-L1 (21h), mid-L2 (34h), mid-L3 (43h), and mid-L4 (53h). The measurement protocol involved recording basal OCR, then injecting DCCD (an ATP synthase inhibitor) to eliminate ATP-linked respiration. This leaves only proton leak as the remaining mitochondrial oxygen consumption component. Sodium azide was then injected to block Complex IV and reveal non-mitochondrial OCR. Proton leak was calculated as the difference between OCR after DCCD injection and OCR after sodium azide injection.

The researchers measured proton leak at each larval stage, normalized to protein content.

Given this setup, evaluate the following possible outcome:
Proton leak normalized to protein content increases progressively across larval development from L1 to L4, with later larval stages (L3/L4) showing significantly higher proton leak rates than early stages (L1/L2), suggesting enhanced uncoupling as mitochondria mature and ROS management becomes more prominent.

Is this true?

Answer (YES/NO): NO